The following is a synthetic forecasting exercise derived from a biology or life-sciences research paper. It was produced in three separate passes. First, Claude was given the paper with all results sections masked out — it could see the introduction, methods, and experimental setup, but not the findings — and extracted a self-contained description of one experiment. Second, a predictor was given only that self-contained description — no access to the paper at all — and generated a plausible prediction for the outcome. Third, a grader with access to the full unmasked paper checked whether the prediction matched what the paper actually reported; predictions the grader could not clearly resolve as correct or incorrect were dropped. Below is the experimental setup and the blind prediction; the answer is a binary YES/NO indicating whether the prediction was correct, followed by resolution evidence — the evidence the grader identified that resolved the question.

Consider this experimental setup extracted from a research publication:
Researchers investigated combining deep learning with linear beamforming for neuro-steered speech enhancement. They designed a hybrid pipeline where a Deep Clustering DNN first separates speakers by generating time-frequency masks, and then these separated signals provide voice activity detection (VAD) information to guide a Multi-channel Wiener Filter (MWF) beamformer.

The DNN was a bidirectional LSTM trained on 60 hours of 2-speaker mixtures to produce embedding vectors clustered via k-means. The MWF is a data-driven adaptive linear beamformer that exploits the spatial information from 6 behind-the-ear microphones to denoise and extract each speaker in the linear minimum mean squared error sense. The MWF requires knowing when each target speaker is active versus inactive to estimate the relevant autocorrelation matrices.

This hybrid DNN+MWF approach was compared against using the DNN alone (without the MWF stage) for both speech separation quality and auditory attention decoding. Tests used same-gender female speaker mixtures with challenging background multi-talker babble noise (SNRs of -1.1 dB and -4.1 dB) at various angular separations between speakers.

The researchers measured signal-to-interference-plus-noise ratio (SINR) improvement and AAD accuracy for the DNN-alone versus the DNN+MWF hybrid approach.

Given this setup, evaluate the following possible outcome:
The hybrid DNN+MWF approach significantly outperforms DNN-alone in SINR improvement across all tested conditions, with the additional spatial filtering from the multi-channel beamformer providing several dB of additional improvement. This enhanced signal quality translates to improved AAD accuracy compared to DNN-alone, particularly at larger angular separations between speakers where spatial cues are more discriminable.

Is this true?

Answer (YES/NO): NO